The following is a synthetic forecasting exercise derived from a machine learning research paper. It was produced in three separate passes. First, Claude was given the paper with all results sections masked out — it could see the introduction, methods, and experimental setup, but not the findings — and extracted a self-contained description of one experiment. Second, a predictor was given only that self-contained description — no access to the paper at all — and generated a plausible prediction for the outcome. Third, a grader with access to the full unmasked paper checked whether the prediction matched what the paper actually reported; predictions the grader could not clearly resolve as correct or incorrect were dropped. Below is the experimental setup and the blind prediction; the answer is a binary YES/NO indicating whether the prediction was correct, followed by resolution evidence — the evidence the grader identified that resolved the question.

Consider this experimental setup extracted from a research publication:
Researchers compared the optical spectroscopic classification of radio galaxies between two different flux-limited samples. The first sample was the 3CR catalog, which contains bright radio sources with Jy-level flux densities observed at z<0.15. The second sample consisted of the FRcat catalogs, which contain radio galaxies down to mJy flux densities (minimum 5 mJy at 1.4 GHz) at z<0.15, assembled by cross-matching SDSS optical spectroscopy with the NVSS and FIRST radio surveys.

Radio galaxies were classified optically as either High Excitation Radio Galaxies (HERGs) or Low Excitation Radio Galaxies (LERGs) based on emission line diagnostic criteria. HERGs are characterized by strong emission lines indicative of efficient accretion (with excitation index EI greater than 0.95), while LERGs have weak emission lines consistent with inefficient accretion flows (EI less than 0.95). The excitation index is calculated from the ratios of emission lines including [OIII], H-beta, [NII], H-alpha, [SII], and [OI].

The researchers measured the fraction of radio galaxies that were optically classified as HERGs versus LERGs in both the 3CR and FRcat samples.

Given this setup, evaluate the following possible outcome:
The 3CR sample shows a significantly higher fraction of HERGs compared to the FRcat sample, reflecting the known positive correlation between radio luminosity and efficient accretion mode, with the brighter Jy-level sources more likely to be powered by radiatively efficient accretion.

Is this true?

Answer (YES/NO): YES